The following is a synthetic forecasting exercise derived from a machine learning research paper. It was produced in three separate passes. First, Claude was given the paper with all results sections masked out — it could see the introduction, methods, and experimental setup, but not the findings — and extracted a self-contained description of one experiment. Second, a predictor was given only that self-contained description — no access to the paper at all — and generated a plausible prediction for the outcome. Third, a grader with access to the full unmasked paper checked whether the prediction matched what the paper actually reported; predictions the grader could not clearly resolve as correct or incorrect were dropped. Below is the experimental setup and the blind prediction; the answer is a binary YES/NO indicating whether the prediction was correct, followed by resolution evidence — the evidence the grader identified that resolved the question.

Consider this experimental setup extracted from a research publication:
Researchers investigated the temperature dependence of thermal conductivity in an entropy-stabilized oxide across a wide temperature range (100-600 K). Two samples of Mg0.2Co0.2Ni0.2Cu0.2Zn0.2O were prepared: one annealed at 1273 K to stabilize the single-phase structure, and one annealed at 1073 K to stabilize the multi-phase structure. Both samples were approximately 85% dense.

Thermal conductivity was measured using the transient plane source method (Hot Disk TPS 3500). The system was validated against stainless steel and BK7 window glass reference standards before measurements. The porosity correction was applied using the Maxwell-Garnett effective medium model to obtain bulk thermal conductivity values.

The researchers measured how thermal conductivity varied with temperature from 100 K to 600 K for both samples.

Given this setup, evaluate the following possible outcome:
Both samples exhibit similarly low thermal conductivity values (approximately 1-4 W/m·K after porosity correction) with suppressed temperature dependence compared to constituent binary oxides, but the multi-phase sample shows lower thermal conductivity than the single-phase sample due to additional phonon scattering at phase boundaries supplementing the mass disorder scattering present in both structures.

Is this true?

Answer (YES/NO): NO